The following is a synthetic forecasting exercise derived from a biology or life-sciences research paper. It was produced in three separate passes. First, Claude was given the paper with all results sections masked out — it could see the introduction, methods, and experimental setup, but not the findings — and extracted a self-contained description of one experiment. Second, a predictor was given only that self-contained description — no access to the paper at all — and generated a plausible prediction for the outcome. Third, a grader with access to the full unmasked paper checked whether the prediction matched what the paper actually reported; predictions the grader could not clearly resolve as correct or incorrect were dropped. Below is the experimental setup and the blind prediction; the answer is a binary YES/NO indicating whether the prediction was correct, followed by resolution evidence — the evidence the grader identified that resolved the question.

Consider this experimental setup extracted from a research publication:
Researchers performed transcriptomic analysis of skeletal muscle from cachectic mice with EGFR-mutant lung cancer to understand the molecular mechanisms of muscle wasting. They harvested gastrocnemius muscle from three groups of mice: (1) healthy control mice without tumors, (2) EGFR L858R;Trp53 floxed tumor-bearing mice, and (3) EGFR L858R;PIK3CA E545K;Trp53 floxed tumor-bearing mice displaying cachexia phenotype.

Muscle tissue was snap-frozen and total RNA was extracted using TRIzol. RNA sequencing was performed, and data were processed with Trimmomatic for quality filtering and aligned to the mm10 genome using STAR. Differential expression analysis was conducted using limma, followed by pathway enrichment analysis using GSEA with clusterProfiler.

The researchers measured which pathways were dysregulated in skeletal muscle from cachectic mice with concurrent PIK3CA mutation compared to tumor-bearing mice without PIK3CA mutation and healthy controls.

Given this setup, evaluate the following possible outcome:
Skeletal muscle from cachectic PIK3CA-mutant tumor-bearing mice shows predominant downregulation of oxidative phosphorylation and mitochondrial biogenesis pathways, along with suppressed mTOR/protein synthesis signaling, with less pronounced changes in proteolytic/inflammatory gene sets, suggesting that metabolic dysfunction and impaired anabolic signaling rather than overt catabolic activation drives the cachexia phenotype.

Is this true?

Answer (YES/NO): NO